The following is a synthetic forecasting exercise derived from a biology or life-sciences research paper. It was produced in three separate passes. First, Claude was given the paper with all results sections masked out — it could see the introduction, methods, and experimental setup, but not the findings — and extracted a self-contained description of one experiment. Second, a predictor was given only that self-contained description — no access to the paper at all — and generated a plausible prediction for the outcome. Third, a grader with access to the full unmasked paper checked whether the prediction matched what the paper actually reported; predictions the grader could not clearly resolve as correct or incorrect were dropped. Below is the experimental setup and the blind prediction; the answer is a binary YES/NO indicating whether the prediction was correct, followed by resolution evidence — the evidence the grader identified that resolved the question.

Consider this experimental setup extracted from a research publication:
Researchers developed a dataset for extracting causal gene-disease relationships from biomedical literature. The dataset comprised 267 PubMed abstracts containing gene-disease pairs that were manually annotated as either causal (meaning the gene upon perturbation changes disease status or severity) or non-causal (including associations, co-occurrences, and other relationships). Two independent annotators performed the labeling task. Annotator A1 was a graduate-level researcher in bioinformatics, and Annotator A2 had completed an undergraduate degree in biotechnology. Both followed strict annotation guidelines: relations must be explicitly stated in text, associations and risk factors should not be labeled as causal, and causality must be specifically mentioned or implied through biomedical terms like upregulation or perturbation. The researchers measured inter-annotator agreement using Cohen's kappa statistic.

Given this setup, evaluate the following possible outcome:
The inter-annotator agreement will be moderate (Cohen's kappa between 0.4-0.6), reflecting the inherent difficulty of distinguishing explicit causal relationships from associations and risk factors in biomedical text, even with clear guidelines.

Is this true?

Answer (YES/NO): NO